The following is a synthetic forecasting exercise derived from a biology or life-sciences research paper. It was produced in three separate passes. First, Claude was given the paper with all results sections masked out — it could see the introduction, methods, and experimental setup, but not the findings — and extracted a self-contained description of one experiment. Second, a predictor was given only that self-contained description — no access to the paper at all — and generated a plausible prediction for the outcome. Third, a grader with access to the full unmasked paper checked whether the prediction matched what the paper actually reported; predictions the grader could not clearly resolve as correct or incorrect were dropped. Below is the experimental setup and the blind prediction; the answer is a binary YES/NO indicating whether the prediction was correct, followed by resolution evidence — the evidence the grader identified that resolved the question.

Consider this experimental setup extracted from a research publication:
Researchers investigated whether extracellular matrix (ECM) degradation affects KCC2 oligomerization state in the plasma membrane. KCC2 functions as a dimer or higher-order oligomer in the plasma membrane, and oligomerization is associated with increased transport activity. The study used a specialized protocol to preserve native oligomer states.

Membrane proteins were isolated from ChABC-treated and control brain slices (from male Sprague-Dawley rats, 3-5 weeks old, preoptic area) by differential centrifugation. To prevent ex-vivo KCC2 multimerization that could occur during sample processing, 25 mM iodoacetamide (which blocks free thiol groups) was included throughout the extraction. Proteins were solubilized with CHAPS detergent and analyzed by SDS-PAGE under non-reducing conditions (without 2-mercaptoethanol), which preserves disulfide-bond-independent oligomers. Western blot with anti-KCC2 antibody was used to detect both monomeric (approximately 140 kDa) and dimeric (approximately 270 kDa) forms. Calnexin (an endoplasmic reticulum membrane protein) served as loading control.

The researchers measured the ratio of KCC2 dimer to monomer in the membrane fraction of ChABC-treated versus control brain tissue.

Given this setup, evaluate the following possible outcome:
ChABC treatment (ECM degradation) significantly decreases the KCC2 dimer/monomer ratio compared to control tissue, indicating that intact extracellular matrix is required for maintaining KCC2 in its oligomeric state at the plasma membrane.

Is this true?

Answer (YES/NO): NO